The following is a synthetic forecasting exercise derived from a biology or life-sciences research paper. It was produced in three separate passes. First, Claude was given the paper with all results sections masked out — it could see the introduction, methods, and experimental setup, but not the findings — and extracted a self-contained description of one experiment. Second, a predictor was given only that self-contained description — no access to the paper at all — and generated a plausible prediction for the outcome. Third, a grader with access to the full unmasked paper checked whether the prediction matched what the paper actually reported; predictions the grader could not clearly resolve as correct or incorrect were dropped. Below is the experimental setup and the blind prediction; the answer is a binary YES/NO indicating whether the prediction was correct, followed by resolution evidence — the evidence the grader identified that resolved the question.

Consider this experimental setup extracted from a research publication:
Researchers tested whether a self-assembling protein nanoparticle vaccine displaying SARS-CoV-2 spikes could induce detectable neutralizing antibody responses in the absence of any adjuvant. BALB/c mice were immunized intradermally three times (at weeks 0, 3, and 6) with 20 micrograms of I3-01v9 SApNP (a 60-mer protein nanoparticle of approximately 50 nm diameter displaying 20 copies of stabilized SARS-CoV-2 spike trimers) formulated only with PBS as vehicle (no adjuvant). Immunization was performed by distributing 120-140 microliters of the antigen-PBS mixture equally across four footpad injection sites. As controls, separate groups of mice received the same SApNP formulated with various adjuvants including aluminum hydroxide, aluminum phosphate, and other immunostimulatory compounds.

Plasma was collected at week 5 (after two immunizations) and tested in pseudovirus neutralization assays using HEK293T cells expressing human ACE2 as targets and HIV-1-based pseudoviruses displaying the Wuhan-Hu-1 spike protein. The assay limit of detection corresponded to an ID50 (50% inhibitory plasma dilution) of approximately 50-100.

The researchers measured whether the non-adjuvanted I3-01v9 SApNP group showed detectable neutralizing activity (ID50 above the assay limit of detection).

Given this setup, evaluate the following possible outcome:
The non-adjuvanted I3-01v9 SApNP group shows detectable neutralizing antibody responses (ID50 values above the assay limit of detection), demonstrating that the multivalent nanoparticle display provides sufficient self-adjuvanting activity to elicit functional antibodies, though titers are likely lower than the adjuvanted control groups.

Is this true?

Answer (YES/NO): YES